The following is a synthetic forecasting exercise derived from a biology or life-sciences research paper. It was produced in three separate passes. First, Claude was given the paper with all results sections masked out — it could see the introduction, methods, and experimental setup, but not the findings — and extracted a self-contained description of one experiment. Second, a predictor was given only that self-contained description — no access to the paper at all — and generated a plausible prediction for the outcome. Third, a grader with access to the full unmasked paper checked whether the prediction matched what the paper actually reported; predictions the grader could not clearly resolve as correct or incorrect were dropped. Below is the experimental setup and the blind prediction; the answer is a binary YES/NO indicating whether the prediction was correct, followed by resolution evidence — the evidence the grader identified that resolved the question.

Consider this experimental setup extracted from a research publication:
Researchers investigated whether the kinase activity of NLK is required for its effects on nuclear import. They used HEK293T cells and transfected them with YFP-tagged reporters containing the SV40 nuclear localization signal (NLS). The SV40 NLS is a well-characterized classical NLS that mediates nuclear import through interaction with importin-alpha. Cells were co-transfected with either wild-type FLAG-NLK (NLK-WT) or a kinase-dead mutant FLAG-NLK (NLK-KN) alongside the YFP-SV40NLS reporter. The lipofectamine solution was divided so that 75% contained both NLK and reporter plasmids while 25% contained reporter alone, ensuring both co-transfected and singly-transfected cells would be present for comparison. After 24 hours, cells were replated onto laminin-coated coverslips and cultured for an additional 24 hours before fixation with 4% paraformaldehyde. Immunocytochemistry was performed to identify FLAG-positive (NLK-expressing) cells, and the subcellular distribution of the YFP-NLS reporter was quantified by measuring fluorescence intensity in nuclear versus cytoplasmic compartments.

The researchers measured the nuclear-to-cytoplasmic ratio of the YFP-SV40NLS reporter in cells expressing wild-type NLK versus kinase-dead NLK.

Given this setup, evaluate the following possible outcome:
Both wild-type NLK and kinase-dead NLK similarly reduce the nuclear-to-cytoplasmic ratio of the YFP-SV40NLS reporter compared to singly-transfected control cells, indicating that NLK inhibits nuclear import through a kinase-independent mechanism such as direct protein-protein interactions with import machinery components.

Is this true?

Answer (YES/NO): NO